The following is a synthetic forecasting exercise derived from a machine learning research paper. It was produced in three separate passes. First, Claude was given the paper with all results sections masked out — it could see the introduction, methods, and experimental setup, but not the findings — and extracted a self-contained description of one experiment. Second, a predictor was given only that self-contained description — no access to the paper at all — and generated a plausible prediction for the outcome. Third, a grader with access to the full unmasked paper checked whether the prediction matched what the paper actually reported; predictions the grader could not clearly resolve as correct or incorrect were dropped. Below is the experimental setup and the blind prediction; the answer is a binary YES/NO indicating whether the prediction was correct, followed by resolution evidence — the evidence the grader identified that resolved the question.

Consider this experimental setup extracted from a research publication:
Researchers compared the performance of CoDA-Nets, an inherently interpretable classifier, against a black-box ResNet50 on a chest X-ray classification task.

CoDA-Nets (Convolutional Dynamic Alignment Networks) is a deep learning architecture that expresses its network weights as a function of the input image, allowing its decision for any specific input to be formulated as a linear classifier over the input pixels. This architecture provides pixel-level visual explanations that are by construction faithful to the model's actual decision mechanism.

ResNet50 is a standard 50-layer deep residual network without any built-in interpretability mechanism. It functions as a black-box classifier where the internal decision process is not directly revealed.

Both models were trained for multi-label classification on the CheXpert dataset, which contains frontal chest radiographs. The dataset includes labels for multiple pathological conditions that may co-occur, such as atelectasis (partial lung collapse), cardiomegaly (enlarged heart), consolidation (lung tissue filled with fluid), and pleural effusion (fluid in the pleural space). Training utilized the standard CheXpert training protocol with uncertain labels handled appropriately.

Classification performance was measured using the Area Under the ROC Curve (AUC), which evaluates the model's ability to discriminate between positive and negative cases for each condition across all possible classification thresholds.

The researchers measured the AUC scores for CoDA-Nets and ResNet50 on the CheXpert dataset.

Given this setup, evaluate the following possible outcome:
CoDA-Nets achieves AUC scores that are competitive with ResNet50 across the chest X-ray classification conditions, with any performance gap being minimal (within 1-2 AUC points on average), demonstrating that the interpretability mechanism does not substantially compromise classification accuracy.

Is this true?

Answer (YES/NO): YES